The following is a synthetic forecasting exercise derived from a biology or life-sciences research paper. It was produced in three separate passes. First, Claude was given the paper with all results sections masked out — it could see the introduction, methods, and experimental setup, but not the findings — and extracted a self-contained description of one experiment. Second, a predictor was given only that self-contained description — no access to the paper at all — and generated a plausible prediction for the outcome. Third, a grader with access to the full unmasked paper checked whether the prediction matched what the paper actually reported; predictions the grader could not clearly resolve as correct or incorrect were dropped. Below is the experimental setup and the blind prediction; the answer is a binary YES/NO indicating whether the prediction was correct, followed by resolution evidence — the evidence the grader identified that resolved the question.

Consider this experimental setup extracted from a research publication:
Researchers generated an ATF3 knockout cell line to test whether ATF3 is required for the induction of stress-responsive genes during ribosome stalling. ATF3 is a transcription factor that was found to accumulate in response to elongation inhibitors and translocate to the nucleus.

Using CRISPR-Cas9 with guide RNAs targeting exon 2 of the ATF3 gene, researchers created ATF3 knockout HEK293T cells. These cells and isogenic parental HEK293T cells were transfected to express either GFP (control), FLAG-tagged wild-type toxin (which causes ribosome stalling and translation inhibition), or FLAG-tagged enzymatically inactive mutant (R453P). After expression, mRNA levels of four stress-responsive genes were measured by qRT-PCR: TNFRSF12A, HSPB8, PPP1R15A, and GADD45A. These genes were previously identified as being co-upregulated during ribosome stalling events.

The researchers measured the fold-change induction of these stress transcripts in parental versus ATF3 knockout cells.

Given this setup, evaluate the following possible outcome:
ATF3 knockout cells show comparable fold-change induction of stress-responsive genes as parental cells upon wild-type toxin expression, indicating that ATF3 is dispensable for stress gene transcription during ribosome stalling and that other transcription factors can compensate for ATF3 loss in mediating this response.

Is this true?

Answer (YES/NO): NO